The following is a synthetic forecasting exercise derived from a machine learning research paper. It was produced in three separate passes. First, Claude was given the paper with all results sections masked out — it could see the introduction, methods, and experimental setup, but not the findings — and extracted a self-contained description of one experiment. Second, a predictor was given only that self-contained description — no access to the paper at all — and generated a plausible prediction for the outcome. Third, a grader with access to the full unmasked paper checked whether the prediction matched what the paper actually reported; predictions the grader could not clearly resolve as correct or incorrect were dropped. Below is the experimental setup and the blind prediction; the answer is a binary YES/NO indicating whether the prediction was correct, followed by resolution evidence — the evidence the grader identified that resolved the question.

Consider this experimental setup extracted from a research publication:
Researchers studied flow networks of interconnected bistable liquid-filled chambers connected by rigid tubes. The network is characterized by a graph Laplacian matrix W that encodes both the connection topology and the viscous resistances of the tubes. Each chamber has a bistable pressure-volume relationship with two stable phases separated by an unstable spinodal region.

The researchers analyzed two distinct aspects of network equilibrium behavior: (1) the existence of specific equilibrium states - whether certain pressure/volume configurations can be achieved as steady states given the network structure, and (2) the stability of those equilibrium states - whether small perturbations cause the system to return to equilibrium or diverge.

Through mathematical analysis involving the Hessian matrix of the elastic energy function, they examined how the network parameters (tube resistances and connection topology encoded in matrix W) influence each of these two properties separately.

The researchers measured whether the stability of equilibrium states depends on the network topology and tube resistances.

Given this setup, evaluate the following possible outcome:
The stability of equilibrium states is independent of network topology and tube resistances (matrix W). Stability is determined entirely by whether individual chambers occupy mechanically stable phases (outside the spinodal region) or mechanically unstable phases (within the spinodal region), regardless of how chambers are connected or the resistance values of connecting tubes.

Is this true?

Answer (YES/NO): YES